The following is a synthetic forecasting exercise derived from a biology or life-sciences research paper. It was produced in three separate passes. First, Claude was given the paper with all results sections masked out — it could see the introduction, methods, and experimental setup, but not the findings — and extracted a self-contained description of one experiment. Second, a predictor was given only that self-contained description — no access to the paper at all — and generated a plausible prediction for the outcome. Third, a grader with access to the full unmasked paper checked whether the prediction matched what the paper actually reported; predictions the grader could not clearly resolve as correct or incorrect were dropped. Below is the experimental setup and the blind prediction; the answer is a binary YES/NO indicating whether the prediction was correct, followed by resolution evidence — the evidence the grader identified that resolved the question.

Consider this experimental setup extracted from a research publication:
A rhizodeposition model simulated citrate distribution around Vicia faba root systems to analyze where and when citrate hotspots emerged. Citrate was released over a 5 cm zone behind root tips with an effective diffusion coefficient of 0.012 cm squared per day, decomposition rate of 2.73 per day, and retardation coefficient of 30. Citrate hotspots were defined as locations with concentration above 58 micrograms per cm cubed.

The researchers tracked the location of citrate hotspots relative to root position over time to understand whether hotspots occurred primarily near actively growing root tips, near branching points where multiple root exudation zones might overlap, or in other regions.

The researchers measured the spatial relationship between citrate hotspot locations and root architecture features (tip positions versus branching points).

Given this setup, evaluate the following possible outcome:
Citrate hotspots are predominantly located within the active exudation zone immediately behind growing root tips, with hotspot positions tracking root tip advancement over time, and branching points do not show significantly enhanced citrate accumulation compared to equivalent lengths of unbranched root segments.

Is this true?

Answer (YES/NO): NO